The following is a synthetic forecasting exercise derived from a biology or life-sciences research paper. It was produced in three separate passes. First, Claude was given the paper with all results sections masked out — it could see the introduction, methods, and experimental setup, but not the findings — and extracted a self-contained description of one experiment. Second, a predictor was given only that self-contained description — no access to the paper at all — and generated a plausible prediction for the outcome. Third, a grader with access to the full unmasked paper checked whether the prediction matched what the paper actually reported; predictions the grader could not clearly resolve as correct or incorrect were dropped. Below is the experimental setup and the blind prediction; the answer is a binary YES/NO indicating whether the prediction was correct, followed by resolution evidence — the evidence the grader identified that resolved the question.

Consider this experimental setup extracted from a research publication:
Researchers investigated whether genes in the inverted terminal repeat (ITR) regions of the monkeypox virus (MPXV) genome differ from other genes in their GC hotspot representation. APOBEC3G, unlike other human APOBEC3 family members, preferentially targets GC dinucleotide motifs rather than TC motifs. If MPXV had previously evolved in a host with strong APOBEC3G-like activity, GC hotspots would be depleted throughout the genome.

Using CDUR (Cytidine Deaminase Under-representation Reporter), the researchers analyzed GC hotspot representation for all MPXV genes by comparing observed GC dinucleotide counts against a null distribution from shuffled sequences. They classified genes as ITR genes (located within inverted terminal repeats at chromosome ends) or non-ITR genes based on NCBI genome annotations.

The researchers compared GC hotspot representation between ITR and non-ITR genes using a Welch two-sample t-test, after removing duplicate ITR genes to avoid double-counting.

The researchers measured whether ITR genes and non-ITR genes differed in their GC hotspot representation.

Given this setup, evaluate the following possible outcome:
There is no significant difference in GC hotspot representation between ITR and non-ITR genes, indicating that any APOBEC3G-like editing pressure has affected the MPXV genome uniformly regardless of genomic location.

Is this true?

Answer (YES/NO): NO